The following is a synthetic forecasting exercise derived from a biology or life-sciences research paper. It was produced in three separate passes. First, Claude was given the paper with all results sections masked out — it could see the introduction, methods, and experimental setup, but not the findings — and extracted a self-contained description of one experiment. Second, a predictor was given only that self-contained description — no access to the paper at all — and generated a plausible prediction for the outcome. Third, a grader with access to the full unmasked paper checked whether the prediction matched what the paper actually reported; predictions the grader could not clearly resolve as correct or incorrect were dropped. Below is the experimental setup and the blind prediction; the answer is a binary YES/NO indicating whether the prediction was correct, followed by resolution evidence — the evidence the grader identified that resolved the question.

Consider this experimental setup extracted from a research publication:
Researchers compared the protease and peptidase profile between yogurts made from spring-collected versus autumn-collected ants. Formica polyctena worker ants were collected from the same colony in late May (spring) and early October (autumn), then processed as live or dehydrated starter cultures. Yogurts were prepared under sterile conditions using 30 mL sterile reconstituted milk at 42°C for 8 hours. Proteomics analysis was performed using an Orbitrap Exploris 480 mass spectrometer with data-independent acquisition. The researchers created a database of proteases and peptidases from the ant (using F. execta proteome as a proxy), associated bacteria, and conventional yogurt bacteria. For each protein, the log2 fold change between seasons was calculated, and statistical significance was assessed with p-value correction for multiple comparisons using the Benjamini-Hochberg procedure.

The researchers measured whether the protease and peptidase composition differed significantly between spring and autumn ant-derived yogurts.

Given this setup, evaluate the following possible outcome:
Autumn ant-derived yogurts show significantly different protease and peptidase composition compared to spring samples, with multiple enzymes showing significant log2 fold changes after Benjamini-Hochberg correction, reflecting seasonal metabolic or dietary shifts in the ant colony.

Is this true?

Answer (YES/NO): NO